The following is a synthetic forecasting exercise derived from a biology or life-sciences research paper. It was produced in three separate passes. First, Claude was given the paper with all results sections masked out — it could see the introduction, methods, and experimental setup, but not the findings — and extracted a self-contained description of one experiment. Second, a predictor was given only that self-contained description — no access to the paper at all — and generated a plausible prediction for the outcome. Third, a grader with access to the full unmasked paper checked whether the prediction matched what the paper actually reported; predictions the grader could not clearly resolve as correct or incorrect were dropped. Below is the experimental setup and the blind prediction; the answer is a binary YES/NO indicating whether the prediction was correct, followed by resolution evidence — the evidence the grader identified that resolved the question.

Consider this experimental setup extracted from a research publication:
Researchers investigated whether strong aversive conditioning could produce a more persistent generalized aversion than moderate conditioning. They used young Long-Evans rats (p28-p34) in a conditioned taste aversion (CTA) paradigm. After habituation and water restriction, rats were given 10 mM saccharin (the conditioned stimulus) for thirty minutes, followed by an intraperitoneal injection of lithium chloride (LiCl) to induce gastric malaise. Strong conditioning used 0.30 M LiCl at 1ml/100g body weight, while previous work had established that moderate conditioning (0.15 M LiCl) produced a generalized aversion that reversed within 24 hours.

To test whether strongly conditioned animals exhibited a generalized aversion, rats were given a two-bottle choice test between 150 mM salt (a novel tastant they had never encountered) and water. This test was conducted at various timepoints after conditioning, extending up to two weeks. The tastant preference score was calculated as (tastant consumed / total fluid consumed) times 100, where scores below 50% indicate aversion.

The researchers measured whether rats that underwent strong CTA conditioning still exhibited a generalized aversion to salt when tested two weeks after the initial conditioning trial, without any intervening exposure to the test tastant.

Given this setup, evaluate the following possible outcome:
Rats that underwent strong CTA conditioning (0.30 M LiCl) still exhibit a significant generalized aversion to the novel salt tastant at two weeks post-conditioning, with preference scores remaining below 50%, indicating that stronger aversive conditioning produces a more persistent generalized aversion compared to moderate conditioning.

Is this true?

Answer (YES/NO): YES